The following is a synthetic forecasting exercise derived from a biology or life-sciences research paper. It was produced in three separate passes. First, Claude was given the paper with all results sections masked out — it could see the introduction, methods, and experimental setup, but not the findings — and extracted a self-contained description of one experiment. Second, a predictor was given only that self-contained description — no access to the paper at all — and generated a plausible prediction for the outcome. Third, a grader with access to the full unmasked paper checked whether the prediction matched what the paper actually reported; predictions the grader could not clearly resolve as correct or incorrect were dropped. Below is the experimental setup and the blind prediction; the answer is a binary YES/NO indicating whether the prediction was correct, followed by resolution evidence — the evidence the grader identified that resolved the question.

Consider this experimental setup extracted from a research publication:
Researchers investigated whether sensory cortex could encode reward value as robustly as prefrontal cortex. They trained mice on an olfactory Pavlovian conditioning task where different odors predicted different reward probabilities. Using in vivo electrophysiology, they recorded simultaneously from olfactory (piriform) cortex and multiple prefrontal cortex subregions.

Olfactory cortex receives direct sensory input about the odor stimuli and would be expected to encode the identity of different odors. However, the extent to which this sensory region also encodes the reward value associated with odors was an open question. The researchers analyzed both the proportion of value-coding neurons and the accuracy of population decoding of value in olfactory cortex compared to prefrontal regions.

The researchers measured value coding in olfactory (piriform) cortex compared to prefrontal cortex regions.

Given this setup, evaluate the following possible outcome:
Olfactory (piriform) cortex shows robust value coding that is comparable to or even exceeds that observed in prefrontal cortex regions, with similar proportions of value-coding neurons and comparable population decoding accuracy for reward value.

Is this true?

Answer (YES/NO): NO